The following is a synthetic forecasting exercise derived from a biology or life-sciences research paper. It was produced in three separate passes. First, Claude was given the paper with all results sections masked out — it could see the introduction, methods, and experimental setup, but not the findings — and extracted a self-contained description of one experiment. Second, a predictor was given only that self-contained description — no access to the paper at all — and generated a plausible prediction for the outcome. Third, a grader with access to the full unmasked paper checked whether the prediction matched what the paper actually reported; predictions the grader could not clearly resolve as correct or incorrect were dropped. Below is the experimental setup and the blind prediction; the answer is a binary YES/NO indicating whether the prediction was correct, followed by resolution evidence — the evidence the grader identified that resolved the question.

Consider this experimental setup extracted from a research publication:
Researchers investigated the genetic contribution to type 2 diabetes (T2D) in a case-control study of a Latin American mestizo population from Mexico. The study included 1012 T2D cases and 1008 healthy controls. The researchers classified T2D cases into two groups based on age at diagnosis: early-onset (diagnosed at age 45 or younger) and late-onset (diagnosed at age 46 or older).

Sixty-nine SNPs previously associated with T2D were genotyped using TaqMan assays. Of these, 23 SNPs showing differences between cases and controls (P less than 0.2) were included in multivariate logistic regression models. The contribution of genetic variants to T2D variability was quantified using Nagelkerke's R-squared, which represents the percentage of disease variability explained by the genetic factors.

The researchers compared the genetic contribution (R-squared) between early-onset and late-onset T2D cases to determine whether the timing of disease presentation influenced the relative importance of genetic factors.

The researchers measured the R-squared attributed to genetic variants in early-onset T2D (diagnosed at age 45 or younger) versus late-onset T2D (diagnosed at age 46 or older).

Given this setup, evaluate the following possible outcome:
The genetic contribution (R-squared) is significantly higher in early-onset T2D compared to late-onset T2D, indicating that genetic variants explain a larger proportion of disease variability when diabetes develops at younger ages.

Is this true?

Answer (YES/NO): YES